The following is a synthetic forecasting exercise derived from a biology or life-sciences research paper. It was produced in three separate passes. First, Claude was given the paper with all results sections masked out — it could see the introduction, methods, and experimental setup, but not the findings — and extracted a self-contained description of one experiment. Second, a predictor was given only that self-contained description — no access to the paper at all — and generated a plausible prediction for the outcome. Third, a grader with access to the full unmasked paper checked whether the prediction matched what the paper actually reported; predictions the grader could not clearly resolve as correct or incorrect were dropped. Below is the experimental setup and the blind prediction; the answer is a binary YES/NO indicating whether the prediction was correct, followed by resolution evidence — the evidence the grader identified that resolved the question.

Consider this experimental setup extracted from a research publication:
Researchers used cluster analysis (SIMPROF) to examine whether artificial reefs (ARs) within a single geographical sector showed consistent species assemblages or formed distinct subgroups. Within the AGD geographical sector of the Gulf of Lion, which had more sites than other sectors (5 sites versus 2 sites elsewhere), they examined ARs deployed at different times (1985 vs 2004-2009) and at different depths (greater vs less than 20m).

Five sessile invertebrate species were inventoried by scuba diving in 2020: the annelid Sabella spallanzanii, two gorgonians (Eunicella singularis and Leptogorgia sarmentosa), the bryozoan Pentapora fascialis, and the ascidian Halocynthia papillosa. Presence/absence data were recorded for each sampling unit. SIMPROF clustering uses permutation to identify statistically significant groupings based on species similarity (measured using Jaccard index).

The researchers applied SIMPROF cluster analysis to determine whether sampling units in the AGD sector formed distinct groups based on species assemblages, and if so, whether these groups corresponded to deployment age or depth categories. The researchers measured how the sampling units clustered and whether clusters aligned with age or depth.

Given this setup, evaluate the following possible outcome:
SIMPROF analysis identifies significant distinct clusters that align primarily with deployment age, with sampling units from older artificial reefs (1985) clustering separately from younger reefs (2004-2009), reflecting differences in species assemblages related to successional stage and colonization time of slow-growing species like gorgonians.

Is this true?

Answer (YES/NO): NO